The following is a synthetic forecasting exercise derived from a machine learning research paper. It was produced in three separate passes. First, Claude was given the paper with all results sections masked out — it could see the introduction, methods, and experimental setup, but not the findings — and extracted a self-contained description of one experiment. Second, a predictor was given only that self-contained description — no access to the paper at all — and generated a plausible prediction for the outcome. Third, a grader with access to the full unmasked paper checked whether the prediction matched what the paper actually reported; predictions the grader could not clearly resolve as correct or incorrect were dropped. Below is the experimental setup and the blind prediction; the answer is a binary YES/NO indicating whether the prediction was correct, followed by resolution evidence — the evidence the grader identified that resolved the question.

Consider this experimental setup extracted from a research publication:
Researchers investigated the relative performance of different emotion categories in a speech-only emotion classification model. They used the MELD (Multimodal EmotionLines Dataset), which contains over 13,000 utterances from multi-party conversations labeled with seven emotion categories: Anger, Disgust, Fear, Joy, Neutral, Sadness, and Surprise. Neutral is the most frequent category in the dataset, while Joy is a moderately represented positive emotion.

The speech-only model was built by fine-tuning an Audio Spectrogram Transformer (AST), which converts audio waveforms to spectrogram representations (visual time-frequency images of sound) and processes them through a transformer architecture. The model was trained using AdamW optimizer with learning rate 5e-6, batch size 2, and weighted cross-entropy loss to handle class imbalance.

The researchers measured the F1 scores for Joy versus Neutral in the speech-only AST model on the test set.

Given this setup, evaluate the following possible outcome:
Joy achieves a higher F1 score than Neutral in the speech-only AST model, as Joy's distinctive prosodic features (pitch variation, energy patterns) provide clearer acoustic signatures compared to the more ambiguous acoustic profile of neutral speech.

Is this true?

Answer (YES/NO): NO